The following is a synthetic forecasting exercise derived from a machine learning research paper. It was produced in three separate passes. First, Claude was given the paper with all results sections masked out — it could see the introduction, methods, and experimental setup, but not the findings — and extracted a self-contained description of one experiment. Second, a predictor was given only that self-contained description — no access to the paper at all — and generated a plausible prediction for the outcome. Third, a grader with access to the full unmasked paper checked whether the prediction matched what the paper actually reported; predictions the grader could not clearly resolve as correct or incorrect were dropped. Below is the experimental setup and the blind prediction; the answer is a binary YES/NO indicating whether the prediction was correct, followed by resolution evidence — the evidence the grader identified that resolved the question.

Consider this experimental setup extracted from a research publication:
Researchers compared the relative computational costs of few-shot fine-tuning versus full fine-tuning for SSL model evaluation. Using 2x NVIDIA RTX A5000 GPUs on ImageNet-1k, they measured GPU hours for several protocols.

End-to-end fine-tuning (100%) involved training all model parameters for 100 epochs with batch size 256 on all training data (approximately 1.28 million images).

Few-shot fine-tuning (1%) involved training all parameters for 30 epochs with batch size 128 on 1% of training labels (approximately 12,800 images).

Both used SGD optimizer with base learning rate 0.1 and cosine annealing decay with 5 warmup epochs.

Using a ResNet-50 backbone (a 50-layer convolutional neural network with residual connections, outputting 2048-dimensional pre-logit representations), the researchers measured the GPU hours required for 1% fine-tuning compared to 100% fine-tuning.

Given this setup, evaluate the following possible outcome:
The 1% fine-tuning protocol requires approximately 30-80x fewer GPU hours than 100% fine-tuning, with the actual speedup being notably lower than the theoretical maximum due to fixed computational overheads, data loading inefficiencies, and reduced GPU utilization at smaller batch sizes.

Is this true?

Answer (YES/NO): NO